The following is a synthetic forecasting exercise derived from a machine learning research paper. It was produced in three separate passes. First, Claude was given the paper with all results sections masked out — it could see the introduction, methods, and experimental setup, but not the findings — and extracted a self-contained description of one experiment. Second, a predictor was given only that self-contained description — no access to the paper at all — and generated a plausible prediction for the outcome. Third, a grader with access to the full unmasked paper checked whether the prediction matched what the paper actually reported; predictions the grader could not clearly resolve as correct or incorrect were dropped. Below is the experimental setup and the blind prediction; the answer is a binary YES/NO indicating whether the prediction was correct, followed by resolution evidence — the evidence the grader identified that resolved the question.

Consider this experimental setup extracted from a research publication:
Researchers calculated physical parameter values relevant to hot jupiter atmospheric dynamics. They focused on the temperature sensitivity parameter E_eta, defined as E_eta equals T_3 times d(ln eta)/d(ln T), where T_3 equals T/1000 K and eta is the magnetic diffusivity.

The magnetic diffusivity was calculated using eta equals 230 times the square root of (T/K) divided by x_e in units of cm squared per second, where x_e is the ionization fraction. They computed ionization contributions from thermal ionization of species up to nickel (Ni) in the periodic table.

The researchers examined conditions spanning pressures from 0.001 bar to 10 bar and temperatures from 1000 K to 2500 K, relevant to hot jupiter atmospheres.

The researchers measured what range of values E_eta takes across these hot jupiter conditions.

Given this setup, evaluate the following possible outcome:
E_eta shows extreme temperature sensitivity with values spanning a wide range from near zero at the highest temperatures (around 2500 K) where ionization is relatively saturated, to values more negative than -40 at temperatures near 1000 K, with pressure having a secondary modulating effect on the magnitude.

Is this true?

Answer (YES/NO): NO